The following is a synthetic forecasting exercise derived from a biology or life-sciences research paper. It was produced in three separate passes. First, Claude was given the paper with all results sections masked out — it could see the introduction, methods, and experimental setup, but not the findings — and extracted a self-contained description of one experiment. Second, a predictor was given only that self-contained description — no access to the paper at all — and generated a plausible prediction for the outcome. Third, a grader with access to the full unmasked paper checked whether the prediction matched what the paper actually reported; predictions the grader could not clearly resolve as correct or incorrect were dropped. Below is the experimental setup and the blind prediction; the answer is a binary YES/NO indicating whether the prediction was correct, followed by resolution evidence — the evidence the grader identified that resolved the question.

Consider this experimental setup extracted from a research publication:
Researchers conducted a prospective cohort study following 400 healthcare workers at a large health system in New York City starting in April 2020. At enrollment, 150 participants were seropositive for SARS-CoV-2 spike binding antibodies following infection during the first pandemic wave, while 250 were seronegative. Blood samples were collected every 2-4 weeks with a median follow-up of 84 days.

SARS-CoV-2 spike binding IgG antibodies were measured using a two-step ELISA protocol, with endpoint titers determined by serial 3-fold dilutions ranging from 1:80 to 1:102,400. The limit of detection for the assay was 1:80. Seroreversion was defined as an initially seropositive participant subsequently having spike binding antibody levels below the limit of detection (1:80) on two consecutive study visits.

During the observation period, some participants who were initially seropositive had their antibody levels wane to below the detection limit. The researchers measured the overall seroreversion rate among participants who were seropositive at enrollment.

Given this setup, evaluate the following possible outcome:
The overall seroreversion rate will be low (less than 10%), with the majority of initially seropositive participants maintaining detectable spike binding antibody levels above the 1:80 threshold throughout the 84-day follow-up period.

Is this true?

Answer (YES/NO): YES